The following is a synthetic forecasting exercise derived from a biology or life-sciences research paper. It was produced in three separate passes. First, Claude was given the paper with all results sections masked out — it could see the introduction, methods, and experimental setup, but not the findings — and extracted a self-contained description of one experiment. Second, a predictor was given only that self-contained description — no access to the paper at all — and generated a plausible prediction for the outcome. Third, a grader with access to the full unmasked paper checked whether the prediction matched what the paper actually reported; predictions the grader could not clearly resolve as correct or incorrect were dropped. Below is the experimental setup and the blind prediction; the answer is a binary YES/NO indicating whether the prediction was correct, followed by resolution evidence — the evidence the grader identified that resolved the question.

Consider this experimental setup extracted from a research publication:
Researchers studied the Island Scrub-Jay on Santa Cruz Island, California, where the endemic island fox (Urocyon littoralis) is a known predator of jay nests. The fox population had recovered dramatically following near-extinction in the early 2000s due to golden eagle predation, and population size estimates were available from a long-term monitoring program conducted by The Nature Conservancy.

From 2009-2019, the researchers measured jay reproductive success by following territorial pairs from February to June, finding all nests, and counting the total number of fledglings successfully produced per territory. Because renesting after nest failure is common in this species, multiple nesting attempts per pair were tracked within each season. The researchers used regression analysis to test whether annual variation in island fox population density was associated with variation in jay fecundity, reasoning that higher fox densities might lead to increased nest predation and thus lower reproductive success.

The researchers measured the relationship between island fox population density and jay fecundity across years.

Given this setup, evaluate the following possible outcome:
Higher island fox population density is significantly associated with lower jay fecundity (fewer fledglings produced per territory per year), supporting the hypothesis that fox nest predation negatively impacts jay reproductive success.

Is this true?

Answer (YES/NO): NO